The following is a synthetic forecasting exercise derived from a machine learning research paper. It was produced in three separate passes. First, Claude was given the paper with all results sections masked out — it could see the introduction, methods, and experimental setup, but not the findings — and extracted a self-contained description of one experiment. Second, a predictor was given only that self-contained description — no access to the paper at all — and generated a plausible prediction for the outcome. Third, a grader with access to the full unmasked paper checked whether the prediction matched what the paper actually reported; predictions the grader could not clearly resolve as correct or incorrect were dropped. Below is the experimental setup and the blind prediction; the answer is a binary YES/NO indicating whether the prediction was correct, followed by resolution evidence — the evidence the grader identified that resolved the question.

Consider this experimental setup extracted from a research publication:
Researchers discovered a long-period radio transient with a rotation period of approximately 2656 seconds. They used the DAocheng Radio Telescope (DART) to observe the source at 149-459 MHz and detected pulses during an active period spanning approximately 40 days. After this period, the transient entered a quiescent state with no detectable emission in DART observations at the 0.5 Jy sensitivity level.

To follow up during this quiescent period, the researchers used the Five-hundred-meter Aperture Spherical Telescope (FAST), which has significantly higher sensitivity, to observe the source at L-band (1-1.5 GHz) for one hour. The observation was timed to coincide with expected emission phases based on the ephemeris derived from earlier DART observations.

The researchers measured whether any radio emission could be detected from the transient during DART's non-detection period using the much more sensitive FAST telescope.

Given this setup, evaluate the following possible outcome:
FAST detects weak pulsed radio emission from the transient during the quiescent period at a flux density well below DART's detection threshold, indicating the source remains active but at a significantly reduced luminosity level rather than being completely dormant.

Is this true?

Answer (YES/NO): YES